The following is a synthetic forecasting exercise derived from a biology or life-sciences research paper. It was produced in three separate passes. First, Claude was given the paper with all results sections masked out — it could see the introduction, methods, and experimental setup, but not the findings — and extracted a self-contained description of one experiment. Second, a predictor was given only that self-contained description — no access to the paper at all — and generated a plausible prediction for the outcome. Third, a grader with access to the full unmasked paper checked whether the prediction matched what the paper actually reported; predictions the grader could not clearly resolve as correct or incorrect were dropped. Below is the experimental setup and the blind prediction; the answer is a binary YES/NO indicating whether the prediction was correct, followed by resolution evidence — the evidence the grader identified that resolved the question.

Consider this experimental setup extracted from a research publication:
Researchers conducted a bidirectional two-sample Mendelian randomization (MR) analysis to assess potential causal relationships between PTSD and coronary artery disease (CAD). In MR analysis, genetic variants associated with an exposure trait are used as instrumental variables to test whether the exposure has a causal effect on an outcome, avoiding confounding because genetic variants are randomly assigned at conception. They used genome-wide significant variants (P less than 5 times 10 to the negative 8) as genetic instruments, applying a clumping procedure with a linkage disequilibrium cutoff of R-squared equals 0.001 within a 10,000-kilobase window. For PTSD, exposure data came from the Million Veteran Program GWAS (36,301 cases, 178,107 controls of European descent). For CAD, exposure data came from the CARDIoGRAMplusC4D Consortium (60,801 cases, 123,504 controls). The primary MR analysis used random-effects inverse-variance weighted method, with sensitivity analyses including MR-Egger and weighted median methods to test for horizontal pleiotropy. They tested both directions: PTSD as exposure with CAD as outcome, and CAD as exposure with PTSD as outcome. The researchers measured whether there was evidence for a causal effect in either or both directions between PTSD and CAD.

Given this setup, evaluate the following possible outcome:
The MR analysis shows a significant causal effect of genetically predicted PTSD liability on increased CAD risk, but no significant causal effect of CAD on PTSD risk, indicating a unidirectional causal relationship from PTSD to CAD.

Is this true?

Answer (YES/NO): NO